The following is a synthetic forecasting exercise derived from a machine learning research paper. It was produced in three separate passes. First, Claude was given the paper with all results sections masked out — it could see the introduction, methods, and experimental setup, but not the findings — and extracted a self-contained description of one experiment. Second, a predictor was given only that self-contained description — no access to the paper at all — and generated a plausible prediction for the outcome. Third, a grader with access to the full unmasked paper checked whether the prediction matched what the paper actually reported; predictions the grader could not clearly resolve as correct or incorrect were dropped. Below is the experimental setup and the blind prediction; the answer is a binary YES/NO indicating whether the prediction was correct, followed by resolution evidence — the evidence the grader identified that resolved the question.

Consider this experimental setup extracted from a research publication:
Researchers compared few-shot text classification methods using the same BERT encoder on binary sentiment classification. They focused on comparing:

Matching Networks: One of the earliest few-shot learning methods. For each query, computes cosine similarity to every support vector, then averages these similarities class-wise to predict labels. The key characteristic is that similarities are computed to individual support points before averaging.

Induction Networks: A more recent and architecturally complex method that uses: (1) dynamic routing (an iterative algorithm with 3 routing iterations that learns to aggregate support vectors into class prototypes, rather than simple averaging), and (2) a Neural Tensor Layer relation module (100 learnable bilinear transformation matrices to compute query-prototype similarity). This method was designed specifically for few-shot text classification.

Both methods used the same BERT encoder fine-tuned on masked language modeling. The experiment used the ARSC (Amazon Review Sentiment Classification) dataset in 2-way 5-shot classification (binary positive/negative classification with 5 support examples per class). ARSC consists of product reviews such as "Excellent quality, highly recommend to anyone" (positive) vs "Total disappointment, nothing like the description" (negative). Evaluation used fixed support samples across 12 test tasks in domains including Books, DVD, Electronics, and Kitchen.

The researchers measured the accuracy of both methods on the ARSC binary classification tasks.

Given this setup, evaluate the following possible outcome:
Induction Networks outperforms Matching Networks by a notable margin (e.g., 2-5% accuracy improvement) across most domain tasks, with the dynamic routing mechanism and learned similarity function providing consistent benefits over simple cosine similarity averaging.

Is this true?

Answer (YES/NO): NO